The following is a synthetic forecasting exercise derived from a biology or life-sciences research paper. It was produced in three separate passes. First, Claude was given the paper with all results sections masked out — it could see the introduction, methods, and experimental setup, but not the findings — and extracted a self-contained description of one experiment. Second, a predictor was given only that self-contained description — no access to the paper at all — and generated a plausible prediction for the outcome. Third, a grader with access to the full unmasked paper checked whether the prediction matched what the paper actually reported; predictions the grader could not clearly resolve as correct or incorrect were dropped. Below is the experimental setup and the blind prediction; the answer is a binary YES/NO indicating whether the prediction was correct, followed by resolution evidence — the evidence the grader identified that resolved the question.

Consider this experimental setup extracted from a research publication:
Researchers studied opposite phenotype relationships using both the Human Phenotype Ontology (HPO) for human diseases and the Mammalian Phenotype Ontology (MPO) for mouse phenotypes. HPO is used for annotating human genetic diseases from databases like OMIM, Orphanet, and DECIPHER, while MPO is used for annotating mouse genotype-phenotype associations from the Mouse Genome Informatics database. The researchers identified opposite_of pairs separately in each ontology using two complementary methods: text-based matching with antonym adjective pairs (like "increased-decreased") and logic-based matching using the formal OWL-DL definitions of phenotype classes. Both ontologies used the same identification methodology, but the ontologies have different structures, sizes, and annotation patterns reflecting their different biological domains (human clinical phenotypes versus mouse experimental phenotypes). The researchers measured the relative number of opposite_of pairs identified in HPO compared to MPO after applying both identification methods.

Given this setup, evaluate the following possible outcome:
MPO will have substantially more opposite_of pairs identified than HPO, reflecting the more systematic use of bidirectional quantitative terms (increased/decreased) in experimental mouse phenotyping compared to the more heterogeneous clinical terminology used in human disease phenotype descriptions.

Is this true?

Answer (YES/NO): YES